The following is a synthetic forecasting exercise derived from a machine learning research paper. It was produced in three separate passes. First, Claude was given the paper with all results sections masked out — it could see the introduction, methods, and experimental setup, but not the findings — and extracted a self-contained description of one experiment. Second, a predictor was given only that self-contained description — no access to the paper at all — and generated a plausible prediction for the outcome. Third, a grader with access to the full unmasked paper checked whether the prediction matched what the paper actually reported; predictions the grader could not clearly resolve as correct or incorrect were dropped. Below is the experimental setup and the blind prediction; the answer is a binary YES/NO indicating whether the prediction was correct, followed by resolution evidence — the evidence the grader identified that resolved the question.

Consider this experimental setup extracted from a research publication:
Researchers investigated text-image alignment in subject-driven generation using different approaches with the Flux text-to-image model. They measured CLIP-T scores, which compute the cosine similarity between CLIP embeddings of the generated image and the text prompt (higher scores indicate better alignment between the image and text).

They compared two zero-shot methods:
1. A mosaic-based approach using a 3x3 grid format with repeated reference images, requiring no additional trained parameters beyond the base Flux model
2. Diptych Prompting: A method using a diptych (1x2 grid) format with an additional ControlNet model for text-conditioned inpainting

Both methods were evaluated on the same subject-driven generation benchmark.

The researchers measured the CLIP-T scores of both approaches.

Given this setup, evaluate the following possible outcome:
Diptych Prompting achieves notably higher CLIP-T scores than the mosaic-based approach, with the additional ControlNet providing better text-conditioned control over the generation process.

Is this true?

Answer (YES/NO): NO